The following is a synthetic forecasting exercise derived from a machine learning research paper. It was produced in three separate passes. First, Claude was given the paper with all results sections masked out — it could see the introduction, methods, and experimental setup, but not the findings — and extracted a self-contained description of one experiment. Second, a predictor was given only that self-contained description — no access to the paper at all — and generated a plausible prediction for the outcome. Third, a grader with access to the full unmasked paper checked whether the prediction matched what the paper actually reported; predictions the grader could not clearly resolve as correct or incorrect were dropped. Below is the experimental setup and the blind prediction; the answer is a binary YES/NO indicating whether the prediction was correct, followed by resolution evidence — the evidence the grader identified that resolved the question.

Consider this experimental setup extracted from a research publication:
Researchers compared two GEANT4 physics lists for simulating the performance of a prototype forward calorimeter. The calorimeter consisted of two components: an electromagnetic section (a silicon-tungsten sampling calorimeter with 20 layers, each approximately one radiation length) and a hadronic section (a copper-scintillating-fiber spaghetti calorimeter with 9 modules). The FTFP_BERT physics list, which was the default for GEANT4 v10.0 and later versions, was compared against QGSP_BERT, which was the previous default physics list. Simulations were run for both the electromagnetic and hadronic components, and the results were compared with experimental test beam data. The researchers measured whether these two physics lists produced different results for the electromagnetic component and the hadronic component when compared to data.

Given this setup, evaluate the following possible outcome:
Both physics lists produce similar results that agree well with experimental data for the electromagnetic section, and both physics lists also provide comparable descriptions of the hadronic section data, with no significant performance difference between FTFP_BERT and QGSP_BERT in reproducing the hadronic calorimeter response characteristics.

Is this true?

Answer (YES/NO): NO